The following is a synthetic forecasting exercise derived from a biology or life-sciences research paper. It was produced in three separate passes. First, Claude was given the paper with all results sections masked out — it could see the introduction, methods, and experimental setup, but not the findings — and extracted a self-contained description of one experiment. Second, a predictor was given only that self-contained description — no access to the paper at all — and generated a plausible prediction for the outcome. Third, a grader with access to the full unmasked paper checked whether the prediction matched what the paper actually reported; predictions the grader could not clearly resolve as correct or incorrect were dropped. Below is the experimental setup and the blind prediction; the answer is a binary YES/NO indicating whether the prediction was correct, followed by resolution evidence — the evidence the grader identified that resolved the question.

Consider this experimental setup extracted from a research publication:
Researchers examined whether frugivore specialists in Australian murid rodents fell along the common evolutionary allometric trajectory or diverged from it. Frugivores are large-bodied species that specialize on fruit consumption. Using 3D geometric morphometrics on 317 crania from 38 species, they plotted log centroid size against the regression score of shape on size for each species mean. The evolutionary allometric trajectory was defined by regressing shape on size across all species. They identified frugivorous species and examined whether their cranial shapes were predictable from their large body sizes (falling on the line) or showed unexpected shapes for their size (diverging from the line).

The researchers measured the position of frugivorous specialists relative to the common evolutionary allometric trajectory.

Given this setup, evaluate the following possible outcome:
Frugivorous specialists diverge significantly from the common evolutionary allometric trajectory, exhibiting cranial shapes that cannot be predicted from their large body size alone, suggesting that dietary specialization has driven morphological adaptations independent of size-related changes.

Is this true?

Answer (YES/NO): NO